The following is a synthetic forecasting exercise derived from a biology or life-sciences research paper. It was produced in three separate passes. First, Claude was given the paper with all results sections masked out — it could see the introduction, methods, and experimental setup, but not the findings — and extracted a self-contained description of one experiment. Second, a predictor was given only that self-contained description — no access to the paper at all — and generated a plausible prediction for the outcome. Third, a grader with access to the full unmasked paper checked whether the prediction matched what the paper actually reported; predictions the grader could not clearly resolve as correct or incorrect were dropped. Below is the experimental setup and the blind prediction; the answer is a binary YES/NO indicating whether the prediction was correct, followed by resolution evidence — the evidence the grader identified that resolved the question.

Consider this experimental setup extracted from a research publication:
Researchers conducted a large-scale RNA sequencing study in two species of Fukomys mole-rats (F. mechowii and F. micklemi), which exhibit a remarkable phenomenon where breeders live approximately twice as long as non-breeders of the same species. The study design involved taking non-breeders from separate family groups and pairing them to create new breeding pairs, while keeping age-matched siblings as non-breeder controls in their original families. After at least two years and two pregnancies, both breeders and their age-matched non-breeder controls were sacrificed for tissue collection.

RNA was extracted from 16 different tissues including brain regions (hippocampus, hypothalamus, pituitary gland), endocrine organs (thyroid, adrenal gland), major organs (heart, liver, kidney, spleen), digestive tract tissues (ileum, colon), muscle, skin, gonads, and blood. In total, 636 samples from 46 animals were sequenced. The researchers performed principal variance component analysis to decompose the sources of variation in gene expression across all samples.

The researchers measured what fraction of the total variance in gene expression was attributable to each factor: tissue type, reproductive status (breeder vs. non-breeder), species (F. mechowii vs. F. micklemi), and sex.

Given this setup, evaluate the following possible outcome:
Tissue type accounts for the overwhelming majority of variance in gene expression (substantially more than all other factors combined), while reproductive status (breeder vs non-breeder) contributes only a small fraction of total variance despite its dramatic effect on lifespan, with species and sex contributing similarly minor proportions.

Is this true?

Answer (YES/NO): NO